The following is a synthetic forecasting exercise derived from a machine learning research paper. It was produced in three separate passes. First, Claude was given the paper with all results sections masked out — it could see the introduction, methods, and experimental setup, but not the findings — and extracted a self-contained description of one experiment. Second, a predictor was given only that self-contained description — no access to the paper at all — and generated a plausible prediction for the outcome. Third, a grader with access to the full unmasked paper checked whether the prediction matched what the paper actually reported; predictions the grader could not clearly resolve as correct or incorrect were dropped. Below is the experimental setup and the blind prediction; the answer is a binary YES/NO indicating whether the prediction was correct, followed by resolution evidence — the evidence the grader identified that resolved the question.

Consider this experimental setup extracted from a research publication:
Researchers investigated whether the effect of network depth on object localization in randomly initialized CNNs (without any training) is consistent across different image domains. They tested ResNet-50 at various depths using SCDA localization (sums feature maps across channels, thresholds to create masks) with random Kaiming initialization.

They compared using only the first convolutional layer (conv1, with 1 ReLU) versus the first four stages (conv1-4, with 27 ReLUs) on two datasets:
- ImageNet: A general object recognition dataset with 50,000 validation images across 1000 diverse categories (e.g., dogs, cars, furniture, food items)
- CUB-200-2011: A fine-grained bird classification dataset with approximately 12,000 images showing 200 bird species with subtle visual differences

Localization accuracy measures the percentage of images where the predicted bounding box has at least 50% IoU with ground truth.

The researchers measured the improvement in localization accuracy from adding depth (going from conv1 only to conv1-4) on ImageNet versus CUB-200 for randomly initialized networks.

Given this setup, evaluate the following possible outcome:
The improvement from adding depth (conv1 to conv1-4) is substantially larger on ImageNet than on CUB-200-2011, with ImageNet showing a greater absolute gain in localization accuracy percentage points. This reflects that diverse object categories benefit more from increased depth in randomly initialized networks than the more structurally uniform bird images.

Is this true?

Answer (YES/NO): NO